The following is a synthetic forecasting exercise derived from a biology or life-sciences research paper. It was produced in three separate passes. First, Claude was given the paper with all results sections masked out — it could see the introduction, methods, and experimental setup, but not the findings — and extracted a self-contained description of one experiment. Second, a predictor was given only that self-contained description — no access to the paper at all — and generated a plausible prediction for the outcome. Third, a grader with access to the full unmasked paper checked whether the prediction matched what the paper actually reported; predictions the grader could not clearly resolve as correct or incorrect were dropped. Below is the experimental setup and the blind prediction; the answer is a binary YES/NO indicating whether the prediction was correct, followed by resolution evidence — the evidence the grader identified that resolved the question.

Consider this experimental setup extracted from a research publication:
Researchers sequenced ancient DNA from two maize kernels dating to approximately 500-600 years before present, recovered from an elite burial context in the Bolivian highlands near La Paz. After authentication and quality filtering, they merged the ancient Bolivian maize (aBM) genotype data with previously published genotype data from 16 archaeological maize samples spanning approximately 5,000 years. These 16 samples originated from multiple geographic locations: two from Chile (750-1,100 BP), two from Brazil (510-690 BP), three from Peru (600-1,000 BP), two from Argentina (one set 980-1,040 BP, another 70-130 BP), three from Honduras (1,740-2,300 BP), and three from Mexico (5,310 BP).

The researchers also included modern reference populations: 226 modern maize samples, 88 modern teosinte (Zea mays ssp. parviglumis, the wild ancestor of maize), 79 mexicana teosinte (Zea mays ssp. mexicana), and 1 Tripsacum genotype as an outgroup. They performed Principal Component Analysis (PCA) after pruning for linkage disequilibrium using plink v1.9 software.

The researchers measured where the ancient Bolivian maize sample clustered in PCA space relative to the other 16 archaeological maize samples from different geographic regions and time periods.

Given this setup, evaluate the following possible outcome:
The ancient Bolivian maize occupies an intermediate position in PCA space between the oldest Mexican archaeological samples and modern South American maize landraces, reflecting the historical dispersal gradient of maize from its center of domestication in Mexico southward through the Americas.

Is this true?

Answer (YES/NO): NO